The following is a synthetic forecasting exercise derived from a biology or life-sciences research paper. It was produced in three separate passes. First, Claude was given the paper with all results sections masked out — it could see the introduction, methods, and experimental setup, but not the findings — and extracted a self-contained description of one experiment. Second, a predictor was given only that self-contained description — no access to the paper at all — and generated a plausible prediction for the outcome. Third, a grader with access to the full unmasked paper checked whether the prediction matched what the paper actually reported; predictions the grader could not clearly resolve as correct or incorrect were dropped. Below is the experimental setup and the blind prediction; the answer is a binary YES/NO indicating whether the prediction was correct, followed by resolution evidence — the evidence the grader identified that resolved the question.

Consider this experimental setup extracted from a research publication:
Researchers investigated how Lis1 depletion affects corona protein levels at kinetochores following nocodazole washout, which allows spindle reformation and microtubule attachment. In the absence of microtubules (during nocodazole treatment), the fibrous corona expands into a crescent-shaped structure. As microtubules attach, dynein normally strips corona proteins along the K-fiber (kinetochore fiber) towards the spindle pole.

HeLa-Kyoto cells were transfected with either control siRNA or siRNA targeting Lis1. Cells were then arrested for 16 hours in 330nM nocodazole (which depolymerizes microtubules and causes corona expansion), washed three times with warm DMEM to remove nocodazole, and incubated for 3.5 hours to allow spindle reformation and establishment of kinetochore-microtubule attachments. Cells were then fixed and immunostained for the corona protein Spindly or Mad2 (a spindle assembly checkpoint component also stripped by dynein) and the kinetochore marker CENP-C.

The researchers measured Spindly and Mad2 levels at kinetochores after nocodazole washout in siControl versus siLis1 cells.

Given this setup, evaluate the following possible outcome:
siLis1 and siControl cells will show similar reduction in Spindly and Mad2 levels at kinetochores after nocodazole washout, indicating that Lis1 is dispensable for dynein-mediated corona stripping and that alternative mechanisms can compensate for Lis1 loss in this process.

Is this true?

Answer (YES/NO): NO